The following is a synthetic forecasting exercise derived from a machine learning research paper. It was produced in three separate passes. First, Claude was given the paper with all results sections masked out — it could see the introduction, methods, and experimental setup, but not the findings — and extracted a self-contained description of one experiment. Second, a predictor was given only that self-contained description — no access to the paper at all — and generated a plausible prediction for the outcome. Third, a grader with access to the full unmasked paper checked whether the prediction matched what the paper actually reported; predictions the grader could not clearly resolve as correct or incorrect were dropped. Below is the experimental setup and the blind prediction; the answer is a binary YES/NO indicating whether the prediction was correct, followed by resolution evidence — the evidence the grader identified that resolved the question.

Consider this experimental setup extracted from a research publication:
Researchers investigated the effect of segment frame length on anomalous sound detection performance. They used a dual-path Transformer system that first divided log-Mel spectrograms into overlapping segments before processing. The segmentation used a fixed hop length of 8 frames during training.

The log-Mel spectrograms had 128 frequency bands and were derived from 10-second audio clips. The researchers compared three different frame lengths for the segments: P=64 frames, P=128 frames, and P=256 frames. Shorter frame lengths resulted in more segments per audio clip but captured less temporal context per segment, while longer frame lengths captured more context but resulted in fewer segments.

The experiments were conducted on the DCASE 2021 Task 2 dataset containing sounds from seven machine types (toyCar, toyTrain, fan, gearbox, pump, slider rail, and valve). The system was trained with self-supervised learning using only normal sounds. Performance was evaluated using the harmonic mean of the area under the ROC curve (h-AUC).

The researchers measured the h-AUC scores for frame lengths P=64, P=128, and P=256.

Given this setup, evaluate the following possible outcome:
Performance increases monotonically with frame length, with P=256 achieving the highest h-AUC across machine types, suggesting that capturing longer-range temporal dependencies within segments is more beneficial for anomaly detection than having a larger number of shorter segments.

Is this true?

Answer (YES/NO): NO